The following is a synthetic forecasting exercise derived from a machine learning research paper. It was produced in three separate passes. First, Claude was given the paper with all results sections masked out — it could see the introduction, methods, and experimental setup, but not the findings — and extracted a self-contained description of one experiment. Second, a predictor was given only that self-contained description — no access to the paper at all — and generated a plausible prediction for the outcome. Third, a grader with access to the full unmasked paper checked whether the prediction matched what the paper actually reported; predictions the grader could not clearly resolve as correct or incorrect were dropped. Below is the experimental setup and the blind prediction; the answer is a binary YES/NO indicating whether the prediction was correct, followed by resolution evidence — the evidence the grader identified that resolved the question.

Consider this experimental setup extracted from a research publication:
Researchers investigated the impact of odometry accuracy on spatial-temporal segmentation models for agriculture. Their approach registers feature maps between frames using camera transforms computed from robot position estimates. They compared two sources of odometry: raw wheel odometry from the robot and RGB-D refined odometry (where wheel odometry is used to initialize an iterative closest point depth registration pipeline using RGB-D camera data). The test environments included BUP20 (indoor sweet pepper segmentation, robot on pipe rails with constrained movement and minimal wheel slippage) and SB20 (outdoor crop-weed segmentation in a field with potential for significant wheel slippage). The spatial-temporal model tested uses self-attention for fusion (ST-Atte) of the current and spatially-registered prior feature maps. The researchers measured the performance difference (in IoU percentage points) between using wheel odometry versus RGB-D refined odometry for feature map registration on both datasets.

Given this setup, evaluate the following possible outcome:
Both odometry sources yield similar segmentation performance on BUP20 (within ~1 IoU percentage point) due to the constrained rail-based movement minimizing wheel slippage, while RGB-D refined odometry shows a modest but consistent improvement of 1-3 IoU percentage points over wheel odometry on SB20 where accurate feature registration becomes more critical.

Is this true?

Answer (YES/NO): YES